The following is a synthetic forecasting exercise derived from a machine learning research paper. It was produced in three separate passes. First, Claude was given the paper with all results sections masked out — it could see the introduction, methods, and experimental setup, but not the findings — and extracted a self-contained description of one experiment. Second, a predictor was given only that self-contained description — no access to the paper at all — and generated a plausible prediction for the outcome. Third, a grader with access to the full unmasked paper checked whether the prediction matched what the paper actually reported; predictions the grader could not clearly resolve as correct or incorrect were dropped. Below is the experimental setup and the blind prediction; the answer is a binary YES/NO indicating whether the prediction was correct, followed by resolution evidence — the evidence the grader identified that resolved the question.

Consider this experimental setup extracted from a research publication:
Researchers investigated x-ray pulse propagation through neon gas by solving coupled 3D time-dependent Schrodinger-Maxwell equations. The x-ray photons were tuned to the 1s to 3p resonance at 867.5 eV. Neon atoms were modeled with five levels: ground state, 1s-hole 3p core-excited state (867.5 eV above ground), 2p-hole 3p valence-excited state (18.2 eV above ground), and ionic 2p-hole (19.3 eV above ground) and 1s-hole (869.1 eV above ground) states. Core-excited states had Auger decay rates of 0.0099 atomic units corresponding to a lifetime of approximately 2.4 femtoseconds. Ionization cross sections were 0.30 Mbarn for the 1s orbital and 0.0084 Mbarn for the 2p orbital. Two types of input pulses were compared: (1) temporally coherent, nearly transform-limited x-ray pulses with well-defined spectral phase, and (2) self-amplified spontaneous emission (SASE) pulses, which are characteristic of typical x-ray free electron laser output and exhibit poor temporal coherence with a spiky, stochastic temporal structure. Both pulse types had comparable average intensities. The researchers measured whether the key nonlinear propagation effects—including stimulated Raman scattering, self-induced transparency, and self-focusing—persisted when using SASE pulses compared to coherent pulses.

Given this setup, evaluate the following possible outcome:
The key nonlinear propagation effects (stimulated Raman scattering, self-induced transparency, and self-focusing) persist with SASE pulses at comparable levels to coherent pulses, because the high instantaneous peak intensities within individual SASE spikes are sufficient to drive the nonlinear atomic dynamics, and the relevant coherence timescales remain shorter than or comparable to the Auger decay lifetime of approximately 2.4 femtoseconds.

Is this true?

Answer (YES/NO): YES